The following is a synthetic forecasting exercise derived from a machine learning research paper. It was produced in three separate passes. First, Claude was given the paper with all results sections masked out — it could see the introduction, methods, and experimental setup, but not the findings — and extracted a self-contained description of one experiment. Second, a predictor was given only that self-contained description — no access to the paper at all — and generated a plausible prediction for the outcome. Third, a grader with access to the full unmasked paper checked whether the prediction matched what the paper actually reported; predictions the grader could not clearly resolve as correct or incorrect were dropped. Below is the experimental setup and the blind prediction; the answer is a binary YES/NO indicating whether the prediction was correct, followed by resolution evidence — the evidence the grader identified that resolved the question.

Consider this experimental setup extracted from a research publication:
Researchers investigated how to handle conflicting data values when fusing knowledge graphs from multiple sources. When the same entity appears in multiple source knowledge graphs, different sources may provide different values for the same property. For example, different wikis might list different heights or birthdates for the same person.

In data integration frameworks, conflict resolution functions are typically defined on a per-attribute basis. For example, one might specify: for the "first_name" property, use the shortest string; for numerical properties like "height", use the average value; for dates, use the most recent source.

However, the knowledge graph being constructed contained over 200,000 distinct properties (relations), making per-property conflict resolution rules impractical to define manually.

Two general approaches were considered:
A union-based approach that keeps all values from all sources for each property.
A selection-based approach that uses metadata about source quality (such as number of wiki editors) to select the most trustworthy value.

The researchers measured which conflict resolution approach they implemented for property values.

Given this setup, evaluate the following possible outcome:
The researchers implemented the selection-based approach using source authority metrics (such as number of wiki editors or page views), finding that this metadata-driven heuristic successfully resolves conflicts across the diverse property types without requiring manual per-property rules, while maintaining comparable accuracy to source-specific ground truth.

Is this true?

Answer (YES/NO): NO